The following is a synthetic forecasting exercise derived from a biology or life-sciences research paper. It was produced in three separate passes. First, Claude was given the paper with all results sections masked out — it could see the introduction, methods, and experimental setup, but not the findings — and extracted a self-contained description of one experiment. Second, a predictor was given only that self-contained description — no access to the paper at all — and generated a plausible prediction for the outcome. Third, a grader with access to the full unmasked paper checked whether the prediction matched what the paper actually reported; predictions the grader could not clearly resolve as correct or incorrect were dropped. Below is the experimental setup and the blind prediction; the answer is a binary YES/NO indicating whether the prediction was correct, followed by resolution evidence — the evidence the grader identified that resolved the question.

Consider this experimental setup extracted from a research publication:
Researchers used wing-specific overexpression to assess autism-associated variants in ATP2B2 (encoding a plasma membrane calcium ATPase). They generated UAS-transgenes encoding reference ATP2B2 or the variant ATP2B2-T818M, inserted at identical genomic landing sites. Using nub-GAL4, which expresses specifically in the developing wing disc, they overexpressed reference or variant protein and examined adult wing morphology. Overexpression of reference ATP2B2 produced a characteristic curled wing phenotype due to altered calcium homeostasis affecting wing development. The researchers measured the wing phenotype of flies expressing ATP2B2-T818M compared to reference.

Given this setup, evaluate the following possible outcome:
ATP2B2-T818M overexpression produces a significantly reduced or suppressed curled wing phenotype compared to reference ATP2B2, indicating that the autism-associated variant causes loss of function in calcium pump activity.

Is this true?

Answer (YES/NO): YES